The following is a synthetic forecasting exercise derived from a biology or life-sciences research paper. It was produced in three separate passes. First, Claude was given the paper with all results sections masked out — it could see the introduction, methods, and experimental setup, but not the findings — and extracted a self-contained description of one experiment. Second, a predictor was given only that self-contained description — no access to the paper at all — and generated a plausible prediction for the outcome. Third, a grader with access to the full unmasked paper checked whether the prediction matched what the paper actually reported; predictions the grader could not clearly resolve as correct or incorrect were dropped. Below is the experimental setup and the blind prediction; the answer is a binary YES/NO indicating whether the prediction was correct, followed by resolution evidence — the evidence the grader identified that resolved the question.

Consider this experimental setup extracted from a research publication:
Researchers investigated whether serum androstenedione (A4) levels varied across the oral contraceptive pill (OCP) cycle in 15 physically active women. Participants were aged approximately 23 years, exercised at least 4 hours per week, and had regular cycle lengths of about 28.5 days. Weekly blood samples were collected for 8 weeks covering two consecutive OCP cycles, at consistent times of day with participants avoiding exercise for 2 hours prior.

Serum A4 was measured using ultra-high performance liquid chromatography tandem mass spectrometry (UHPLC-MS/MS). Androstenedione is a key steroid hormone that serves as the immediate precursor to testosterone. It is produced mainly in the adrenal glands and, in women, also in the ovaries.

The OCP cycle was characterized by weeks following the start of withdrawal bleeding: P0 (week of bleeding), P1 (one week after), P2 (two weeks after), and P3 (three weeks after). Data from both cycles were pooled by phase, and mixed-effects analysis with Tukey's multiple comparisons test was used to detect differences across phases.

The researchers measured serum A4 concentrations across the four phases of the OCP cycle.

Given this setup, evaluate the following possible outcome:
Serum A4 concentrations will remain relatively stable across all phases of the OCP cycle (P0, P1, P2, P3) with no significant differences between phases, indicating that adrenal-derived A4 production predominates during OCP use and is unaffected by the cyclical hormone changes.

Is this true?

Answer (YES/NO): NO